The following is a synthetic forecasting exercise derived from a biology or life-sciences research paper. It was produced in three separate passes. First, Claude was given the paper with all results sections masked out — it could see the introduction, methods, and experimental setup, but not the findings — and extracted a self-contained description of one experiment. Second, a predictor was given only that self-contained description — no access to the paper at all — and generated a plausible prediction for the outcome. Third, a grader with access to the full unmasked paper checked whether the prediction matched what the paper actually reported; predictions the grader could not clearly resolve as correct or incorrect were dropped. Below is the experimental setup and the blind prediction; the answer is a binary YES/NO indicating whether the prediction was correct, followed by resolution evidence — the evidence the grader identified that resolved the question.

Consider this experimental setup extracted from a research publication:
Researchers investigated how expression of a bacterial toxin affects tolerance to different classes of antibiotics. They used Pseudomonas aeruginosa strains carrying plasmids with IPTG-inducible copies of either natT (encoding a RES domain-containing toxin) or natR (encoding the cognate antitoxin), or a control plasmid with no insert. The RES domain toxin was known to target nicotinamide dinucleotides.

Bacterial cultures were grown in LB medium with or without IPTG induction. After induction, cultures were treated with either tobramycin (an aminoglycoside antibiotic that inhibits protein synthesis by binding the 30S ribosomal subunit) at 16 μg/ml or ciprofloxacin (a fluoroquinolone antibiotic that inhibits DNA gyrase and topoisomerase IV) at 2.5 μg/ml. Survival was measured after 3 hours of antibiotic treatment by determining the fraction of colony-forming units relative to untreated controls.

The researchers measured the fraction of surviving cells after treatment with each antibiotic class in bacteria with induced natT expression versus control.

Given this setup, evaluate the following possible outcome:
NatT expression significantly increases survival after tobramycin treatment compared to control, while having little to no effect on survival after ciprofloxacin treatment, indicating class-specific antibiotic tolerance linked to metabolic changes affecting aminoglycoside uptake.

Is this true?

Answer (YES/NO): NO